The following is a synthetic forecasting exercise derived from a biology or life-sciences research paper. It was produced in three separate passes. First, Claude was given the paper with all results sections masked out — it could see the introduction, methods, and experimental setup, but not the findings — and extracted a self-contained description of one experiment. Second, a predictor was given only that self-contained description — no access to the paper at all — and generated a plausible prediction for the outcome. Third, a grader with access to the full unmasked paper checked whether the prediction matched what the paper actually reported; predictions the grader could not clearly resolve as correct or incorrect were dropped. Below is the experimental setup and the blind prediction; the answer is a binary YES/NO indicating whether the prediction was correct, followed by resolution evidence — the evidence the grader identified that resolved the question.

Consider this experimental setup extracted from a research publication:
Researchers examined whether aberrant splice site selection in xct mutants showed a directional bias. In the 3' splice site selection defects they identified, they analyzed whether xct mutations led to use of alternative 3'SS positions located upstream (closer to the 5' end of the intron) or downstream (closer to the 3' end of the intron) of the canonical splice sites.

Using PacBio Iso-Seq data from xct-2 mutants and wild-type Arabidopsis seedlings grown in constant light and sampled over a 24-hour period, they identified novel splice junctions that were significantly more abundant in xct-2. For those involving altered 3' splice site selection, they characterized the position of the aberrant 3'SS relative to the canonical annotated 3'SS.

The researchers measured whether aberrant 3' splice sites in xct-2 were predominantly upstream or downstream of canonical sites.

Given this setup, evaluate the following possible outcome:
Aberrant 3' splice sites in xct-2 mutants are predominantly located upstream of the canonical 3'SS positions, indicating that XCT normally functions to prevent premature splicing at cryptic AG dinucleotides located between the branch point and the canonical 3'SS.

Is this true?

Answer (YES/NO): NO